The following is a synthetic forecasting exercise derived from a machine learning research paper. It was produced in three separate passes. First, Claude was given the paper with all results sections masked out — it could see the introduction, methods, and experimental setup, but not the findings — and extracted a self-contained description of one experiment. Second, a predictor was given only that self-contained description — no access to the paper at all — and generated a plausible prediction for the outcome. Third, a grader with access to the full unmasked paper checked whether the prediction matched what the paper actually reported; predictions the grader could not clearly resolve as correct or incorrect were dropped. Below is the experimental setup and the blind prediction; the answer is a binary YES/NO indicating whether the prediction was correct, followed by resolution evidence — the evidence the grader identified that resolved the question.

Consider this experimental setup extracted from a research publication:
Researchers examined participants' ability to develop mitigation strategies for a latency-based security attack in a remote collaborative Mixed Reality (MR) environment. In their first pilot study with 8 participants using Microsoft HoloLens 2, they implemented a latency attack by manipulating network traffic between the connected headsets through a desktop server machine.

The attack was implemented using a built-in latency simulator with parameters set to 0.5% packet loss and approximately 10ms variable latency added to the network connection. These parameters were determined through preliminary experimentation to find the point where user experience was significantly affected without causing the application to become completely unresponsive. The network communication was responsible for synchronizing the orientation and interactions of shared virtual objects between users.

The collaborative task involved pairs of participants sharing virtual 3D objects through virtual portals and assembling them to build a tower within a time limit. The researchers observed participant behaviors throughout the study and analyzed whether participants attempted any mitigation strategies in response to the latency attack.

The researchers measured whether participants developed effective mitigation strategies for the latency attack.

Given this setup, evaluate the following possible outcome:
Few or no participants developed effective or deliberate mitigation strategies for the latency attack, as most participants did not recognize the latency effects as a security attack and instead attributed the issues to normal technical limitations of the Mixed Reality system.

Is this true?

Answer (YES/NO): YES